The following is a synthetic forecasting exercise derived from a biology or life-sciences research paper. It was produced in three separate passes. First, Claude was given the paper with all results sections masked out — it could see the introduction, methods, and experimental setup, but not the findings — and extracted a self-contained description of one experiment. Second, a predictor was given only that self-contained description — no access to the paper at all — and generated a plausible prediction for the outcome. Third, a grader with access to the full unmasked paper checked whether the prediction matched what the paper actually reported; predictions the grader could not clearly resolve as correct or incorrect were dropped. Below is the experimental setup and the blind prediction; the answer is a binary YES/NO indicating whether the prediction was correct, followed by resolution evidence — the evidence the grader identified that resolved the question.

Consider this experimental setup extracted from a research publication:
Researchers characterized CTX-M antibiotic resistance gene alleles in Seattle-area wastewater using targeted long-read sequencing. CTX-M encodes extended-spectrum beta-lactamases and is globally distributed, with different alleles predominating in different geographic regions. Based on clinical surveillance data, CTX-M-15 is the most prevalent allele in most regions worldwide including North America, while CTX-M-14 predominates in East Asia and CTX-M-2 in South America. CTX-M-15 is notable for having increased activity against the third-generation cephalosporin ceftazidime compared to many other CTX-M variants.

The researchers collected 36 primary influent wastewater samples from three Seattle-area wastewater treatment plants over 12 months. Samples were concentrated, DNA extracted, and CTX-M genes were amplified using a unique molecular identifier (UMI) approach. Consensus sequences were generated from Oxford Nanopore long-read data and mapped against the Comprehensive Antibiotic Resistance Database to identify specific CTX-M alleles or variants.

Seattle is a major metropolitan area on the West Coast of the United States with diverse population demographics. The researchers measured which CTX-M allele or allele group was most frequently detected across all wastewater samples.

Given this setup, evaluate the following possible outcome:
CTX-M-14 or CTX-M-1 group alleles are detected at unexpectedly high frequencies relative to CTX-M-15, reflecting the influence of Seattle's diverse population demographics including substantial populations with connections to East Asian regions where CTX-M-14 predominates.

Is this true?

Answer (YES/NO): NO